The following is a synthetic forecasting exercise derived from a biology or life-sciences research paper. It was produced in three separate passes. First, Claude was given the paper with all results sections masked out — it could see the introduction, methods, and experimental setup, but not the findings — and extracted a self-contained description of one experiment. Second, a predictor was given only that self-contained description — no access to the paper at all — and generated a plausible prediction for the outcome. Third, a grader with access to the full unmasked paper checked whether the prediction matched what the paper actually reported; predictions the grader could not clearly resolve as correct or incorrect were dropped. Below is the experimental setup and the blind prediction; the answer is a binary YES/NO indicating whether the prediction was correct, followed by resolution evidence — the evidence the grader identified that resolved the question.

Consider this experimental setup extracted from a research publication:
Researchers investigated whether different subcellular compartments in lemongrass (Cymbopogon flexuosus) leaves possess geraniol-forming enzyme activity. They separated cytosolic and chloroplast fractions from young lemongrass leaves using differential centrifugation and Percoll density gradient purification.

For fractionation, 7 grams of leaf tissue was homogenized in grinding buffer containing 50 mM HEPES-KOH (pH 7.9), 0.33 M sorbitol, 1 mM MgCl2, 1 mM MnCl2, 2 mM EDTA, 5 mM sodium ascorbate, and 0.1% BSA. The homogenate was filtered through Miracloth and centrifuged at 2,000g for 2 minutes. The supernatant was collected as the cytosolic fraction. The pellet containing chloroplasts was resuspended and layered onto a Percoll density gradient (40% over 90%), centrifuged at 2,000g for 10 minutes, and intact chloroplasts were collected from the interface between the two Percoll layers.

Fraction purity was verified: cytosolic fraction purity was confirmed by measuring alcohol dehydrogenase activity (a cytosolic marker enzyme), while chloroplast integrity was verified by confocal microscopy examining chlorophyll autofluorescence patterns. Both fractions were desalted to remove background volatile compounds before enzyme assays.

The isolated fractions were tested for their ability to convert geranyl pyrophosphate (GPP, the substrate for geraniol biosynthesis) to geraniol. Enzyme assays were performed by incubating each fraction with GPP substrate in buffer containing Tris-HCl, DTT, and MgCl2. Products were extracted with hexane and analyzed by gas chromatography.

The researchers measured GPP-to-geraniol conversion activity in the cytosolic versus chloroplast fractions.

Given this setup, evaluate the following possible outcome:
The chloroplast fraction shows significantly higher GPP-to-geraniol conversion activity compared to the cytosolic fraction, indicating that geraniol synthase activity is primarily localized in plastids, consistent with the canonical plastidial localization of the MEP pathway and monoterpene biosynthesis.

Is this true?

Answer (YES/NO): NO